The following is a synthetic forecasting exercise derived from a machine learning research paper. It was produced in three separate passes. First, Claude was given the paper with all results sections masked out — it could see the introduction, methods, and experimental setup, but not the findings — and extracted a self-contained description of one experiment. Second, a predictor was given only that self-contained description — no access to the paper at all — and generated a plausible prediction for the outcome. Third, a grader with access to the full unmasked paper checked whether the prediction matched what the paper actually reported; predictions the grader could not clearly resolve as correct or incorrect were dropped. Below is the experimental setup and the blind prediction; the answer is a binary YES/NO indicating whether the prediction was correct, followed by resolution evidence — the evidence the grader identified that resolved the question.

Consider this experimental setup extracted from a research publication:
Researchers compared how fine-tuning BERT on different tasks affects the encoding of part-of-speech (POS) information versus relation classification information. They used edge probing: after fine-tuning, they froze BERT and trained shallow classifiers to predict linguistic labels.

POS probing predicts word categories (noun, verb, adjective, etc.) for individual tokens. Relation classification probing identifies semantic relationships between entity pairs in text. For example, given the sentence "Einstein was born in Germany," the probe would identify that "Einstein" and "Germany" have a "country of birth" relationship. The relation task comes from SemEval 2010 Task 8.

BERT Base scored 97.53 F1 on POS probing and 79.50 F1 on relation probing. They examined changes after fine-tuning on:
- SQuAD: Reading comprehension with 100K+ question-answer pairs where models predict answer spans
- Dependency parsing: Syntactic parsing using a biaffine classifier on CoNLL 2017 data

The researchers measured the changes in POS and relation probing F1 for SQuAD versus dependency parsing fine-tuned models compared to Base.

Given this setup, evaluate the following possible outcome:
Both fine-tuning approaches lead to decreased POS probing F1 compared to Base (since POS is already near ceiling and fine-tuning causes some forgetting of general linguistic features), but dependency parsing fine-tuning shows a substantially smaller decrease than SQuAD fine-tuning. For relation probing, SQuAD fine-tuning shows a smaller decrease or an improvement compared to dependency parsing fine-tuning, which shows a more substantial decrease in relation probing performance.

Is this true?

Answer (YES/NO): YES